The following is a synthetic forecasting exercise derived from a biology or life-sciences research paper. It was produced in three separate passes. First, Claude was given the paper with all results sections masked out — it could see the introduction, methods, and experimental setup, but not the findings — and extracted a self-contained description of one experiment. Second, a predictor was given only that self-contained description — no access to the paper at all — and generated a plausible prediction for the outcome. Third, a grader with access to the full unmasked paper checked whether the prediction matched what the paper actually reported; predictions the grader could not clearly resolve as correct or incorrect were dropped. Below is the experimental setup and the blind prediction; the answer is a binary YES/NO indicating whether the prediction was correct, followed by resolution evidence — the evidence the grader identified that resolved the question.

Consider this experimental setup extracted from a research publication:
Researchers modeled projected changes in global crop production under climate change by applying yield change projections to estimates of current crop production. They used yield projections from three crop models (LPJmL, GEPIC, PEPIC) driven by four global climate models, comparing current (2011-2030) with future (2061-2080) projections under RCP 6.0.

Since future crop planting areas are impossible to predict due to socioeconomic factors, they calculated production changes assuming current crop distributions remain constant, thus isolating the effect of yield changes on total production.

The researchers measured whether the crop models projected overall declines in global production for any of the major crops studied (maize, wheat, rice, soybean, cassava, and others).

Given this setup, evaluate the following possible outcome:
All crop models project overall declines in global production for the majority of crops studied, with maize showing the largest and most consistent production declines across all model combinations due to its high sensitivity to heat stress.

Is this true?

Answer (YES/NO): NO